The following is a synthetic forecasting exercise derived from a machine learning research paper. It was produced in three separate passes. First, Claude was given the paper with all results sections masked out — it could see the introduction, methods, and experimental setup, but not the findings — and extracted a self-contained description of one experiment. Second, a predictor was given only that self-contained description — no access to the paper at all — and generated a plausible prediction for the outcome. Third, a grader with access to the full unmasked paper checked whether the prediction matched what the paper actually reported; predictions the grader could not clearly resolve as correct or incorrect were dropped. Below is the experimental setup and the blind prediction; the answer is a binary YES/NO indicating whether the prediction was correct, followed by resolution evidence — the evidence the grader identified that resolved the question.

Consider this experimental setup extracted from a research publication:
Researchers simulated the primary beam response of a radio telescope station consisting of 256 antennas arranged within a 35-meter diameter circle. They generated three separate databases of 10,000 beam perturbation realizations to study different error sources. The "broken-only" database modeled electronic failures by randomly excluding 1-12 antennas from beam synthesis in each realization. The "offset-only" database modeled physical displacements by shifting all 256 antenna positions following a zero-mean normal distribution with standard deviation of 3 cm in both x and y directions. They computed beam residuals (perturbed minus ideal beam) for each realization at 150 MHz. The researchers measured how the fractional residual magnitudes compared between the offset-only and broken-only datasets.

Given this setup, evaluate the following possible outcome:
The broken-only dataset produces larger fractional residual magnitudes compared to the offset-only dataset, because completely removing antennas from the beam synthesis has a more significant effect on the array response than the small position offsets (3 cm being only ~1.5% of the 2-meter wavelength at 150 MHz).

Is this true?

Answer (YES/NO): NO